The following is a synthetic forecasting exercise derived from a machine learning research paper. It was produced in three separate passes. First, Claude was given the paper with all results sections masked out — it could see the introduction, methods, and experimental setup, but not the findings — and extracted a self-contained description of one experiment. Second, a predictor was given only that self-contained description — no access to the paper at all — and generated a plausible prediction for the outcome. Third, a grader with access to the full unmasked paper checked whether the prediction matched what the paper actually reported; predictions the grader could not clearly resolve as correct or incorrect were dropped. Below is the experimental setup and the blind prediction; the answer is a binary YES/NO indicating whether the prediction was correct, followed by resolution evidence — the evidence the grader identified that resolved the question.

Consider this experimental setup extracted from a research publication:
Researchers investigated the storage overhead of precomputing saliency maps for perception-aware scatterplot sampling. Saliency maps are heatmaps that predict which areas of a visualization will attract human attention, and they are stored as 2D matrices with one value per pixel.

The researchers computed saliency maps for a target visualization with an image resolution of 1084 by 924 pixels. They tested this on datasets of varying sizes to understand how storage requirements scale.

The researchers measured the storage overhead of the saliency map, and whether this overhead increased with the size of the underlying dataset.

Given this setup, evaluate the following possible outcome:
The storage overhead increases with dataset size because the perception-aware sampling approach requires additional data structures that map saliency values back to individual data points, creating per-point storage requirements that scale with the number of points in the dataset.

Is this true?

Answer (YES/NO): NO